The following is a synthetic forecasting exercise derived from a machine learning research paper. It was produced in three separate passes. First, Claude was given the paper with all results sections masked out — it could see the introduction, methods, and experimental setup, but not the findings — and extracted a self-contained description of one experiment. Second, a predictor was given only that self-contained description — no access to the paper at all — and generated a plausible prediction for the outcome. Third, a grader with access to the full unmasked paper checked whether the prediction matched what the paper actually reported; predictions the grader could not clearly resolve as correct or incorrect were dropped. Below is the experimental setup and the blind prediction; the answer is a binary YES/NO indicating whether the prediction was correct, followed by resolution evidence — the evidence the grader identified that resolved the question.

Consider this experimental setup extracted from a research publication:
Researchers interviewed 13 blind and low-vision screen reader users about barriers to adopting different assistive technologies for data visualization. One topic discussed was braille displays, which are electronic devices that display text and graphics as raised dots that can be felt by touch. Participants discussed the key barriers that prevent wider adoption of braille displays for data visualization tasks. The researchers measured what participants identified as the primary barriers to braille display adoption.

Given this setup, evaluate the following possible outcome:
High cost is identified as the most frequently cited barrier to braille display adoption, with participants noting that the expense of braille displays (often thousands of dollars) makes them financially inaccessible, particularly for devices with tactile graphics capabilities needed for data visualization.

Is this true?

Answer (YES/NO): NO